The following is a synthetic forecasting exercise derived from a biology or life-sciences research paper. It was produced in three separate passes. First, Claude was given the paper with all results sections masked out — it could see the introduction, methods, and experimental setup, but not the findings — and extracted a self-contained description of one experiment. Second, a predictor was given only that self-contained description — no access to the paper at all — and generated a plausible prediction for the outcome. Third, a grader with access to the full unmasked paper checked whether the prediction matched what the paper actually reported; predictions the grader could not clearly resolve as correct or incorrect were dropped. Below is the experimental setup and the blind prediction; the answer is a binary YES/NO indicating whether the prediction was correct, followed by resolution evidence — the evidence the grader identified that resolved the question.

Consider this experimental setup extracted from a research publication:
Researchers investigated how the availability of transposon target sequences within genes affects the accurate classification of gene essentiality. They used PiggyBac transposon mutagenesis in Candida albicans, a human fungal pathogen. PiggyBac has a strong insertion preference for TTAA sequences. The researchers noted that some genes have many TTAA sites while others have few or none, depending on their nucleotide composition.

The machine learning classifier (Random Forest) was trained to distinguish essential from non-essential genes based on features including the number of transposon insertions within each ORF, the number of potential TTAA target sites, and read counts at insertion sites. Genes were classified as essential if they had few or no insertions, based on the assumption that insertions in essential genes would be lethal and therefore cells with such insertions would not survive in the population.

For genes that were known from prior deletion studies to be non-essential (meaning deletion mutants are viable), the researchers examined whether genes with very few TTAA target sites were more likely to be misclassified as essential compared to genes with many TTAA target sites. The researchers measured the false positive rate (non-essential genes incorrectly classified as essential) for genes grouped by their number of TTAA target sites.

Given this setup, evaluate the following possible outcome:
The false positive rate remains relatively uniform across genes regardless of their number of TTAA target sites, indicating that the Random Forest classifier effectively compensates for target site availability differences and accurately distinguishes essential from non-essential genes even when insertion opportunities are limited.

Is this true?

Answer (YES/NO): NO